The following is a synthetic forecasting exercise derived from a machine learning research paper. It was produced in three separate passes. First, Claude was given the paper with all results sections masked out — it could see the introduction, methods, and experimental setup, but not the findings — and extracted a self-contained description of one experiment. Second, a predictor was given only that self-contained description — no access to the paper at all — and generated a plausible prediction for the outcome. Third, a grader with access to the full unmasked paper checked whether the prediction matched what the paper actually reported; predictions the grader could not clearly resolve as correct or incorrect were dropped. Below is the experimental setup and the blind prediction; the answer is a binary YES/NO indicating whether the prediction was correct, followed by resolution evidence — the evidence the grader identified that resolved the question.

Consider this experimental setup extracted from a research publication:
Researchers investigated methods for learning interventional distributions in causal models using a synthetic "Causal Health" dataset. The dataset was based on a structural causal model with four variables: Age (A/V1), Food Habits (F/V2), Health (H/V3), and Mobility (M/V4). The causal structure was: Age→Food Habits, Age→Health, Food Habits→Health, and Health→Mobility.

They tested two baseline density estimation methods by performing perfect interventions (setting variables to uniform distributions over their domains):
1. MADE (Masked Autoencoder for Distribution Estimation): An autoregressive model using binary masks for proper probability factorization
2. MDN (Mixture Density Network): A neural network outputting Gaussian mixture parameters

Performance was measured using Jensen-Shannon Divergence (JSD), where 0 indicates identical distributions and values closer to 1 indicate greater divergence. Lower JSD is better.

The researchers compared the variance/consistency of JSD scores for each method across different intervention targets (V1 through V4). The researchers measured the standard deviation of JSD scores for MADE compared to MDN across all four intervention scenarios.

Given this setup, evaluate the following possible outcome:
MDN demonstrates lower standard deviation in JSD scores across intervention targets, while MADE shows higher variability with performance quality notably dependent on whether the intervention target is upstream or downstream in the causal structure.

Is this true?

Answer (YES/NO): NO